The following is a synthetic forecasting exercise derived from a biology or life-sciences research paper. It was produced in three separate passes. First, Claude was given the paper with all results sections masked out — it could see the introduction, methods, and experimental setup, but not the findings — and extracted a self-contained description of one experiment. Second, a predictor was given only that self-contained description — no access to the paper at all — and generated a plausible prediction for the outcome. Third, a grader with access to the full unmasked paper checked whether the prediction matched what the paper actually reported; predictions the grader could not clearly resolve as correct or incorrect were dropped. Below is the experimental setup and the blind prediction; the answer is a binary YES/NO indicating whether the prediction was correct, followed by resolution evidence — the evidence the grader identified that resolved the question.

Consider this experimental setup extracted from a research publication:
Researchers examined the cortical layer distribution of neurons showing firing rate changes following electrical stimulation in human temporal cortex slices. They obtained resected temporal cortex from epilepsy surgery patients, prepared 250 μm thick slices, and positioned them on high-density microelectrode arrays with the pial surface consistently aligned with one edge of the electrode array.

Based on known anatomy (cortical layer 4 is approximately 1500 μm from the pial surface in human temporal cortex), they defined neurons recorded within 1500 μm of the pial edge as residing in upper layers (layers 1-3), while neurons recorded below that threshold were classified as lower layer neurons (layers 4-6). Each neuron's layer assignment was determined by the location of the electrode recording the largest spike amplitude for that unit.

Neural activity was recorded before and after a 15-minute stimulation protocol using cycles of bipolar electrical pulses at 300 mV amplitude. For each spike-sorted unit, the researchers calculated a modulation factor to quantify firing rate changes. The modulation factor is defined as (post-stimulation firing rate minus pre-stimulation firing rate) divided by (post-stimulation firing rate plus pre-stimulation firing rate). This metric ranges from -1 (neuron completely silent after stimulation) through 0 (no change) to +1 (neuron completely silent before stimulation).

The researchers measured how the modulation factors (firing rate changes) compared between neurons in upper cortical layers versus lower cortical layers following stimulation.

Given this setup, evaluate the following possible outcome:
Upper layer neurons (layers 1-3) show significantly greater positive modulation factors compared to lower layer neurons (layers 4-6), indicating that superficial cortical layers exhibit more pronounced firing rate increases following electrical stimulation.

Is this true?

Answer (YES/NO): NO